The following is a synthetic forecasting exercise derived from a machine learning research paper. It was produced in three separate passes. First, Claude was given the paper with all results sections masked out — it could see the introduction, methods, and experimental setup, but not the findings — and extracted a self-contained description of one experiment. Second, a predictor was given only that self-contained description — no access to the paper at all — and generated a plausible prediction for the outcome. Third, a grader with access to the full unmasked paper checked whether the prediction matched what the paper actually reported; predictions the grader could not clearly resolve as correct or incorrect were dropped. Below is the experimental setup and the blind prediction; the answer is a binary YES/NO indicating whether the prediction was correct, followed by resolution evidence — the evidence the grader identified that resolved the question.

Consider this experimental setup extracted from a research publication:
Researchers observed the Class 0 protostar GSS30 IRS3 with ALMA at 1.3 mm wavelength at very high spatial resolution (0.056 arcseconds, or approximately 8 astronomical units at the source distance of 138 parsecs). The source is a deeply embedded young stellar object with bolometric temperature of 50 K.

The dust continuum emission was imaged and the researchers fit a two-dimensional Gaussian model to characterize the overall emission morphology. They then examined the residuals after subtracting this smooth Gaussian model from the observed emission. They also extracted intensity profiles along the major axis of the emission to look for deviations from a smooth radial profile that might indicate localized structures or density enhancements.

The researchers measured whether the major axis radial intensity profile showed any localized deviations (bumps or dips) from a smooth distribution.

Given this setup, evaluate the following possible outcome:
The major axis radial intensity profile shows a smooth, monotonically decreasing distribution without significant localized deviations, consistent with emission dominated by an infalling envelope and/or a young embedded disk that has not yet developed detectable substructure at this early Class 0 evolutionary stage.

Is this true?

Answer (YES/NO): NO